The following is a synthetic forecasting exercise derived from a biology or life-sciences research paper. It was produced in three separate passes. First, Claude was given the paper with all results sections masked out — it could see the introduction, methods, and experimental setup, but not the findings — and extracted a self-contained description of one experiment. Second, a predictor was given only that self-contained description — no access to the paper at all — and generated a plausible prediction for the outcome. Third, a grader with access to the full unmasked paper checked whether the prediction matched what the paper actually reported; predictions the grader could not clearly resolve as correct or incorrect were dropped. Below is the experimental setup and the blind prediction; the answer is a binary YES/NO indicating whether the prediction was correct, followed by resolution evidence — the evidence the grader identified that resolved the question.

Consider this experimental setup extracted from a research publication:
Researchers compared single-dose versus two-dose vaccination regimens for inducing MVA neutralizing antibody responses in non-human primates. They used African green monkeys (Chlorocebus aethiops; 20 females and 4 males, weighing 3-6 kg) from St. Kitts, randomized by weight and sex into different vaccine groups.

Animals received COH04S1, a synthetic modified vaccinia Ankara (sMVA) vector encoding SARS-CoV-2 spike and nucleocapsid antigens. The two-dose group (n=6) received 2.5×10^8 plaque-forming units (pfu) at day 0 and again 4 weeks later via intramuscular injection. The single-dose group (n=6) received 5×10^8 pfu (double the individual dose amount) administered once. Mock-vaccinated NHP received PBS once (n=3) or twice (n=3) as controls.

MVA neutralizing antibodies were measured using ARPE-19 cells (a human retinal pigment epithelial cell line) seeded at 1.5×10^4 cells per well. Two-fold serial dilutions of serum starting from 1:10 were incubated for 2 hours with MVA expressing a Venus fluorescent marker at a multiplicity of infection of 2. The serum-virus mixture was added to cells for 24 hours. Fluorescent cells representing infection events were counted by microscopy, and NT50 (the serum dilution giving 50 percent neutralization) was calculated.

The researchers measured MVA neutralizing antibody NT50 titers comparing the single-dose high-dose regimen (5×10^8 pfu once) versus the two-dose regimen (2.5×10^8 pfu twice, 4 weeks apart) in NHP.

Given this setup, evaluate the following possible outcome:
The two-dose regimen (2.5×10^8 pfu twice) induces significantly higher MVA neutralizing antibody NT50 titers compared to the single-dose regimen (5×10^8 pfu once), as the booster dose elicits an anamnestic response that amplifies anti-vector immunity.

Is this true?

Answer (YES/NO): NO